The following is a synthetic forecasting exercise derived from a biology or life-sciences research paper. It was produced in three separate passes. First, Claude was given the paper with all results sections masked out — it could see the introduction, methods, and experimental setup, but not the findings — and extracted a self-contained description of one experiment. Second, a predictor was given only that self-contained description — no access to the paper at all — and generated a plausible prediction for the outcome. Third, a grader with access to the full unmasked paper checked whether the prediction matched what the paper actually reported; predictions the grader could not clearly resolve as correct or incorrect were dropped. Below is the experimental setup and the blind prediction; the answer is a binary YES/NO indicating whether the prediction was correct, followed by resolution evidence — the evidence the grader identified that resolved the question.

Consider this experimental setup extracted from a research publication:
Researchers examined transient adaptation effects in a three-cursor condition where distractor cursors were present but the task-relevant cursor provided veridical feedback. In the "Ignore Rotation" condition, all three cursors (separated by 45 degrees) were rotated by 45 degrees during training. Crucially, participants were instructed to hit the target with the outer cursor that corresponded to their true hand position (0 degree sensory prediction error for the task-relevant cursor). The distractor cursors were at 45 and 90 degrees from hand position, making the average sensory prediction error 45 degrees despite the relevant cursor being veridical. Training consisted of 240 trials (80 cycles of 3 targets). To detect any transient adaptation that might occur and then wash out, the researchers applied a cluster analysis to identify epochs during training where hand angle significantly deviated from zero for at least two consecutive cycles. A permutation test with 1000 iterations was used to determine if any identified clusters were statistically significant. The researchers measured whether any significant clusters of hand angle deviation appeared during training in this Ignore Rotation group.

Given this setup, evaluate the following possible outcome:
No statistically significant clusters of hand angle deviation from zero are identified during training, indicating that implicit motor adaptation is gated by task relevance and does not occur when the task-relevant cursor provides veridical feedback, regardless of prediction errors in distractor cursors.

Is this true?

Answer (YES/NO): NO